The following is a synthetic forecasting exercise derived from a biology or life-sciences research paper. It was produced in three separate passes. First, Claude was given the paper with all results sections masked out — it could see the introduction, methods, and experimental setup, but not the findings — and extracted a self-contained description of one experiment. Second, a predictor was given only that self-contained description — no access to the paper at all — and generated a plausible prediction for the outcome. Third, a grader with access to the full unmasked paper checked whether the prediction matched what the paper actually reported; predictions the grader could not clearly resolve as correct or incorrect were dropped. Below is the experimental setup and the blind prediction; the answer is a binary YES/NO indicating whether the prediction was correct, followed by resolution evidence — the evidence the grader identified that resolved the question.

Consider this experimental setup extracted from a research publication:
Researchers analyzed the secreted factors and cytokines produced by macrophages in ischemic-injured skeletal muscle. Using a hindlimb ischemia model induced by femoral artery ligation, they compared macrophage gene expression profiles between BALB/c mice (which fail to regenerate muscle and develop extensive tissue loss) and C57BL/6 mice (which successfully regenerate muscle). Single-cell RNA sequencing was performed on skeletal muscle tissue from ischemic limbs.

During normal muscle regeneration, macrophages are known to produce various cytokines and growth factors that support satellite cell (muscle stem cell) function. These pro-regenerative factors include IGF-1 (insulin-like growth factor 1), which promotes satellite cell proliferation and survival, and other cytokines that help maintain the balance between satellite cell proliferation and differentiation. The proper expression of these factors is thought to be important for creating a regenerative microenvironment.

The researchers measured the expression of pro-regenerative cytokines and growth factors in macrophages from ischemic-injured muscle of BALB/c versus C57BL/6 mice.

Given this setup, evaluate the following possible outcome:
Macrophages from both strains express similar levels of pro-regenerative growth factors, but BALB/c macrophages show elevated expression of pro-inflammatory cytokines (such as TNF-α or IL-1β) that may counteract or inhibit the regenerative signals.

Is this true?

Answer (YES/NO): NO